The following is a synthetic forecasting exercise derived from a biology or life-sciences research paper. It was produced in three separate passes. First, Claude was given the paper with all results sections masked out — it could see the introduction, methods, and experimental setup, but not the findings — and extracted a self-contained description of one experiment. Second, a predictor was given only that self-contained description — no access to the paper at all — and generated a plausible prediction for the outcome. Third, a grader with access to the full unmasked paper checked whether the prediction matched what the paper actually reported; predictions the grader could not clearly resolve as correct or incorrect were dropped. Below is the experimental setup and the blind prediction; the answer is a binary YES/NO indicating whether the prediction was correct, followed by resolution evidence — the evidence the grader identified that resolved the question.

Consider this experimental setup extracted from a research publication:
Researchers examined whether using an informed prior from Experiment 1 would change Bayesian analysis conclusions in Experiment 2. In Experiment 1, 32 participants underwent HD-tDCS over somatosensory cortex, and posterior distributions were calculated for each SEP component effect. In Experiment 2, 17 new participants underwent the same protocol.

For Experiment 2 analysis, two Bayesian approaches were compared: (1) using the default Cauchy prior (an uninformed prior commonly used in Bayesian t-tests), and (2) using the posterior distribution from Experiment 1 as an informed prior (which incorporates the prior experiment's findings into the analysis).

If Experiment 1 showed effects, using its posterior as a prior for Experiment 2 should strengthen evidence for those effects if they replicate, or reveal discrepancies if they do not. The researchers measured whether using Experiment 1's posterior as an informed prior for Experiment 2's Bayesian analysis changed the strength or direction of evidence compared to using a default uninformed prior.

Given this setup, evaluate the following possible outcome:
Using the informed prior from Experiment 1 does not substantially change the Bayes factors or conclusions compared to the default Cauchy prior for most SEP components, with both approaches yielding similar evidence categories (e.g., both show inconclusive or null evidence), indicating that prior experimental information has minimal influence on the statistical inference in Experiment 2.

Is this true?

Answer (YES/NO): YES